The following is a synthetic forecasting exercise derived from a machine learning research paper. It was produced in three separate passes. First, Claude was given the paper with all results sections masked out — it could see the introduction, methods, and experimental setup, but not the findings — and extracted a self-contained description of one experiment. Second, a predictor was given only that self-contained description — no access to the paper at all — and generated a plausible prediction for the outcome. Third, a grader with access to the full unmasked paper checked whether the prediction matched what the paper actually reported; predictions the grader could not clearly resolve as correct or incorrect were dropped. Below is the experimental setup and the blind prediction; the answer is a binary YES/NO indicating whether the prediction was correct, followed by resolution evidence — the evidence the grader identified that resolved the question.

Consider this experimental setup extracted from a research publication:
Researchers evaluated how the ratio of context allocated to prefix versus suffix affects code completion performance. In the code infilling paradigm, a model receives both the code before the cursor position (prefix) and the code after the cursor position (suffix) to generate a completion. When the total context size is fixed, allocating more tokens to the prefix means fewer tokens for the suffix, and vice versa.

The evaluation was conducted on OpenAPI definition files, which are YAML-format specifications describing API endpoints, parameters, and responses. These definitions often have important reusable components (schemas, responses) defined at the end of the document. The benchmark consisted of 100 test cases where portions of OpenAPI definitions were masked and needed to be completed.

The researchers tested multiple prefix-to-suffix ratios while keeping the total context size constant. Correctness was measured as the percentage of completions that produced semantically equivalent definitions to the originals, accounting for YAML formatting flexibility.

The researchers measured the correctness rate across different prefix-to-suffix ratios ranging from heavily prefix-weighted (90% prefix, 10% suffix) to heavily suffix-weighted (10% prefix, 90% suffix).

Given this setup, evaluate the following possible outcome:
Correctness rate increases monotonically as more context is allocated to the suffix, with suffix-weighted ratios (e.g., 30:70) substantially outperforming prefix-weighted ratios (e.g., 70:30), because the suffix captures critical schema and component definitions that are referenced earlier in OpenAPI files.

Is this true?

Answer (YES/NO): NO